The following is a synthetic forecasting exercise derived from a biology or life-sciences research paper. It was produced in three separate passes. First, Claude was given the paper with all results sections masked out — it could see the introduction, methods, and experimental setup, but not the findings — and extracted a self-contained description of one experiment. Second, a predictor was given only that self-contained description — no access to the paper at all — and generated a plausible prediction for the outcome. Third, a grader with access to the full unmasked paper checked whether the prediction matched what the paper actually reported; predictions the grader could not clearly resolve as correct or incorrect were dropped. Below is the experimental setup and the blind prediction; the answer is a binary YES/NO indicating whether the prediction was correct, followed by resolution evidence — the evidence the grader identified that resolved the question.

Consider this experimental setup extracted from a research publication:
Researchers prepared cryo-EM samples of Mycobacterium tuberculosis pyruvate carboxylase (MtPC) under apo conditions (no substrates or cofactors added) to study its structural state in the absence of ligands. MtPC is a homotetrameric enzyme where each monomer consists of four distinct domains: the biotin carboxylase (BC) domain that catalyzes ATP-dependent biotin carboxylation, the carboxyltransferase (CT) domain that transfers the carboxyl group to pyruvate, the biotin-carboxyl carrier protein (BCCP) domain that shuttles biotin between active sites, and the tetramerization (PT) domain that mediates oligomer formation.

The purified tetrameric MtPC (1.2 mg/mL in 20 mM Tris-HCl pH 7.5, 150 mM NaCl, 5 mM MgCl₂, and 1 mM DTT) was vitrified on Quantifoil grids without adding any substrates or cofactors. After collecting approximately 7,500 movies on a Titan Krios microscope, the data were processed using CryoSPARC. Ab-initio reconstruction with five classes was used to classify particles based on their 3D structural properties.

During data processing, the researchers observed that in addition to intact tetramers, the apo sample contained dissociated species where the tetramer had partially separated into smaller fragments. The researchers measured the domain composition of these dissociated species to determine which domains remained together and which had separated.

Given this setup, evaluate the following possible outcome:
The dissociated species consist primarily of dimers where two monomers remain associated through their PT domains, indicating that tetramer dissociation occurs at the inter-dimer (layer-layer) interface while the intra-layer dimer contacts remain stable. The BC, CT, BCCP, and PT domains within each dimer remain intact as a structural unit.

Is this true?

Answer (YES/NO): NO